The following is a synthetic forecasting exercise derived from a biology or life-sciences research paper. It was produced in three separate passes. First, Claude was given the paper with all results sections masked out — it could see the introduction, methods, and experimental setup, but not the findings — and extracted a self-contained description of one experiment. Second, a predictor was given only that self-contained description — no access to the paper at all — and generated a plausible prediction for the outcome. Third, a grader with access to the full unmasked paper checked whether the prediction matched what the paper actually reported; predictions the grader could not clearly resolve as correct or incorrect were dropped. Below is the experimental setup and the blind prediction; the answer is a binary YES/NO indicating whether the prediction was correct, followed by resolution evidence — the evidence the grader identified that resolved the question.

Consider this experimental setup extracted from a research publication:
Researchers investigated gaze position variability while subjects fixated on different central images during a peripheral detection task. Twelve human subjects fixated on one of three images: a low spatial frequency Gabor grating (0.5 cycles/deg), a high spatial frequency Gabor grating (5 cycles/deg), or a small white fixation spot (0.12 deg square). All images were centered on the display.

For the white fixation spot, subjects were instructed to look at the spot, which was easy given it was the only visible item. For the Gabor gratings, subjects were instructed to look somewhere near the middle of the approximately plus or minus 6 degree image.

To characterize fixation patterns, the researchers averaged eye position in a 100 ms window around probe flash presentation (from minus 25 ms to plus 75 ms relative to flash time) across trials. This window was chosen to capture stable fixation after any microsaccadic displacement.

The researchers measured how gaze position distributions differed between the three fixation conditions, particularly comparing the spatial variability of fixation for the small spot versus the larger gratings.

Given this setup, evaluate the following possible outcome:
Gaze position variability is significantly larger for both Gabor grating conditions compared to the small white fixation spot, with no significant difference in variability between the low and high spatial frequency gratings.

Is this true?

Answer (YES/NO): YES